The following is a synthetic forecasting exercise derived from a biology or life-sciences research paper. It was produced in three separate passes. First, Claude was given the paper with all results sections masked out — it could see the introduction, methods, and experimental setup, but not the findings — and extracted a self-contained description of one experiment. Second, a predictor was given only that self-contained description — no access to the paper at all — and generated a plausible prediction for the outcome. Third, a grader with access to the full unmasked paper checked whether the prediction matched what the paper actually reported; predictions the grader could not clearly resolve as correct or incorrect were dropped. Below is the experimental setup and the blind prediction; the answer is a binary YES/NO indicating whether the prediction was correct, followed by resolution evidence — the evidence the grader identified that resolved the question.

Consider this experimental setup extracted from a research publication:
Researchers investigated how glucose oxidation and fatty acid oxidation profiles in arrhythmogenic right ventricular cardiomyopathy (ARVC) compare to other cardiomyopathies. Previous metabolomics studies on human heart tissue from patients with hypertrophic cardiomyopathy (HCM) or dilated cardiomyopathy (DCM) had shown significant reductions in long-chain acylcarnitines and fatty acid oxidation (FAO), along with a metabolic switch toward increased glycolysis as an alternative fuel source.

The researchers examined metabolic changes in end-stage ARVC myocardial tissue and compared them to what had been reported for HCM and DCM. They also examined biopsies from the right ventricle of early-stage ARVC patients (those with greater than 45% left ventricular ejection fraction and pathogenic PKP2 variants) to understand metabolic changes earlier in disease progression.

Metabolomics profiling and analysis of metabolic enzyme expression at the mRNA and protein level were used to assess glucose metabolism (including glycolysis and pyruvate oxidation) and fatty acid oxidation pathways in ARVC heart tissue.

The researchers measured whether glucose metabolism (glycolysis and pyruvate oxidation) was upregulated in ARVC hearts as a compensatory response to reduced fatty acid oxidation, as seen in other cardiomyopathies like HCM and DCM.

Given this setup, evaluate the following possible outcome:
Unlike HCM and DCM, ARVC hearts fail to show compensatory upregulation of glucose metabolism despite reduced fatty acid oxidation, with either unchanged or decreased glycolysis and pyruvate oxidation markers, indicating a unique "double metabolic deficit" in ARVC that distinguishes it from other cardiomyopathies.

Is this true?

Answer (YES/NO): YES